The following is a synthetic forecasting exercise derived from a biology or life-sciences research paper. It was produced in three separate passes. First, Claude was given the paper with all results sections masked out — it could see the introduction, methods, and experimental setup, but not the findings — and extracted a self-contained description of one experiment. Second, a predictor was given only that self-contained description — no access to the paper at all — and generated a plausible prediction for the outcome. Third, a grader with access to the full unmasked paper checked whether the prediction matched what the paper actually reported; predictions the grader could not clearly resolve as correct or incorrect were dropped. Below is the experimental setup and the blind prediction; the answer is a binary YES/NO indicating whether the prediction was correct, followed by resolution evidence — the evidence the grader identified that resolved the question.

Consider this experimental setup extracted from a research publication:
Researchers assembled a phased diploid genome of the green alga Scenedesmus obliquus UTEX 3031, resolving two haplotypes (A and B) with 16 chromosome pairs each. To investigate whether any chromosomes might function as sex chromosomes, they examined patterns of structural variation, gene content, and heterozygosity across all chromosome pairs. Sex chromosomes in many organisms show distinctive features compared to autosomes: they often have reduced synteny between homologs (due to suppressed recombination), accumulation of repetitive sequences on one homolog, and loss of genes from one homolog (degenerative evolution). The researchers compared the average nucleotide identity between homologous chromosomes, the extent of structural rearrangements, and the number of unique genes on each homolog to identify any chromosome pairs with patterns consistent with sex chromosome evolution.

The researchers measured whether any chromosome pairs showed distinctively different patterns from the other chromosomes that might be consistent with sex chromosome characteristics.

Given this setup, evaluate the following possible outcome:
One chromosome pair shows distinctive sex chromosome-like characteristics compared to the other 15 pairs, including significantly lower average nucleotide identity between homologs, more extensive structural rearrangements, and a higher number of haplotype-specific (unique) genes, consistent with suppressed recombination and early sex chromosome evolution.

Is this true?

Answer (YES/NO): NO